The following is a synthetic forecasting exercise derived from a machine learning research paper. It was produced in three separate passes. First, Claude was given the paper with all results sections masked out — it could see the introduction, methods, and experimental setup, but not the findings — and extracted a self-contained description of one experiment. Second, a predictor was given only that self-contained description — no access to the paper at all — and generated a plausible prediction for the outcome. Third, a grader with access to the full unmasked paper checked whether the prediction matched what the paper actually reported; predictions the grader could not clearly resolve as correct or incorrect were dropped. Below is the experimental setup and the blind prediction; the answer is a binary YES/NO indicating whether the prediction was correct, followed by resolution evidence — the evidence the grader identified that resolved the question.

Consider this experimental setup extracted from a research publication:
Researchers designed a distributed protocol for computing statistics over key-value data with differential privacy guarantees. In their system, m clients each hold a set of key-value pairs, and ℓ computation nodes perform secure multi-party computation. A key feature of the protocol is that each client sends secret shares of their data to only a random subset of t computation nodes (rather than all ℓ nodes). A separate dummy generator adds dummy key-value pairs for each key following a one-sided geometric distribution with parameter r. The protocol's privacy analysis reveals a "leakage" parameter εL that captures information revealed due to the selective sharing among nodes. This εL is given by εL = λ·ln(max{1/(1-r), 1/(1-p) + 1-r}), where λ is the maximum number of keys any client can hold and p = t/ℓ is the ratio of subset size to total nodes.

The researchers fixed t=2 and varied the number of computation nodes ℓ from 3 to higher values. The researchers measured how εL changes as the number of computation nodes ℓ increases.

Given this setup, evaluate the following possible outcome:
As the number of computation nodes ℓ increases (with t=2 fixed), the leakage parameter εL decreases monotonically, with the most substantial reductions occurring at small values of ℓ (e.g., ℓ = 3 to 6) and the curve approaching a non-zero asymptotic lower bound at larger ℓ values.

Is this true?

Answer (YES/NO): YES